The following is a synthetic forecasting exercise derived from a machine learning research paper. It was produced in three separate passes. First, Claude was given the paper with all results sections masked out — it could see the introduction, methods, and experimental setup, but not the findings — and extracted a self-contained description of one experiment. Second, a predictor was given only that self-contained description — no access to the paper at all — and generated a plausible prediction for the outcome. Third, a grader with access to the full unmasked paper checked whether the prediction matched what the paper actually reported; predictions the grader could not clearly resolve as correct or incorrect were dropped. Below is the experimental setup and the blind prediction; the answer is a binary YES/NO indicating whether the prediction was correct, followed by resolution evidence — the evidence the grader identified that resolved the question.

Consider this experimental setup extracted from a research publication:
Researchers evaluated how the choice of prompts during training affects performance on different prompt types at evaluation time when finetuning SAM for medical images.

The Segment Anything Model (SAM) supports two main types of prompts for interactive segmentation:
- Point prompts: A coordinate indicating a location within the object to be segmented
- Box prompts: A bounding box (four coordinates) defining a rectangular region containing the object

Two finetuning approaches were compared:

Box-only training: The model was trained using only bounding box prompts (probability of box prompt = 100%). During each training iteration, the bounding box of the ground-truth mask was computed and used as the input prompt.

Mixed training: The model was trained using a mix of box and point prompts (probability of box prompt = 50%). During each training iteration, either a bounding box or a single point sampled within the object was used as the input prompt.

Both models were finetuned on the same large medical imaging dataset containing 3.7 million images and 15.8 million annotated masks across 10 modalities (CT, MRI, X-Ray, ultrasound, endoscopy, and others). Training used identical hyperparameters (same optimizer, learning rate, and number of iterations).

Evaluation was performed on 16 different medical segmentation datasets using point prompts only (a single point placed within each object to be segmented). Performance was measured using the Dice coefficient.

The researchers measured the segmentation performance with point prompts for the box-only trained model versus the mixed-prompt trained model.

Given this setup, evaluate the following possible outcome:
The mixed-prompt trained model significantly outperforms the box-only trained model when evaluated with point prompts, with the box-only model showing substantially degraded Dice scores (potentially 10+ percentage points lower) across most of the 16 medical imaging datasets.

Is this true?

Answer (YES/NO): NO